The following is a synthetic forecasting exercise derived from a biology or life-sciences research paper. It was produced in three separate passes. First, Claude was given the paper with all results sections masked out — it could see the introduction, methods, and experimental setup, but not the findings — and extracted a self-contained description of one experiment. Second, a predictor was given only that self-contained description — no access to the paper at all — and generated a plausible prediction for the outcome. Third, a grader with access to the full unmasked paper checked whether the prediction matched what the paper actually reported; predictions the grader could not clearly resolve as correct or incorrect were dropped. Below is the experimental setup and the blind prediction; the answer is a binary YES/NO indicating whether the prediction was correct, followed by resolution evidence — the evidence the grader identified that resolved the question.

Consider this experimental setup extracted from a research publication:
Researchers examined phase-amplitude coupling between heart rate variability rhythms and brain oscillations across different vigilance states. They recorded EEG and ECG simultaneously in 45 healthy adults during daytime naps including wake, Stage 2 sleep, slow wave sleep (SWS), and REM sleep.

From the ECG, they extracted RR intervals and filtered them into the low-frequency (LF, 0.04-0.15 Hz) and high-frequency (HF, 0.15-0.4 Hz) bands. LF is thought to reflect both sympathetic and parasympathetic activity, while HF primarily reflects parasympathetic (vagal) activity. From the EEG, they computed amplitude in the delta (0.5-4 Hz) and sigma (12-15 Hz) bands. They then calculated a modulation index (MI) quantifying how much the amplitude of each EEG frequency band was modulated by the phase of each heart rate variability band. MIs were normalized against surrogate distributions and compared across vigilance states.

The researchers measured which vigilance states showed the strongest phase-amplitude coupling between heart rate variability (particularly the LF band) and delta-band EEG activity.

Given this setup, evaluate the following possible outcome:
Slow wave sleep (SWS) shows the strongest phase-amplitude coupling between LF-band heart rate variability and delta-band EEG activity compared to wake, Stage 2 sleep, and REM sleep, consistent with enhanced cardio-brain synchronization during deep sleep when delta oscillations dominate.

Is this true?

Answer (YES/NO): NO